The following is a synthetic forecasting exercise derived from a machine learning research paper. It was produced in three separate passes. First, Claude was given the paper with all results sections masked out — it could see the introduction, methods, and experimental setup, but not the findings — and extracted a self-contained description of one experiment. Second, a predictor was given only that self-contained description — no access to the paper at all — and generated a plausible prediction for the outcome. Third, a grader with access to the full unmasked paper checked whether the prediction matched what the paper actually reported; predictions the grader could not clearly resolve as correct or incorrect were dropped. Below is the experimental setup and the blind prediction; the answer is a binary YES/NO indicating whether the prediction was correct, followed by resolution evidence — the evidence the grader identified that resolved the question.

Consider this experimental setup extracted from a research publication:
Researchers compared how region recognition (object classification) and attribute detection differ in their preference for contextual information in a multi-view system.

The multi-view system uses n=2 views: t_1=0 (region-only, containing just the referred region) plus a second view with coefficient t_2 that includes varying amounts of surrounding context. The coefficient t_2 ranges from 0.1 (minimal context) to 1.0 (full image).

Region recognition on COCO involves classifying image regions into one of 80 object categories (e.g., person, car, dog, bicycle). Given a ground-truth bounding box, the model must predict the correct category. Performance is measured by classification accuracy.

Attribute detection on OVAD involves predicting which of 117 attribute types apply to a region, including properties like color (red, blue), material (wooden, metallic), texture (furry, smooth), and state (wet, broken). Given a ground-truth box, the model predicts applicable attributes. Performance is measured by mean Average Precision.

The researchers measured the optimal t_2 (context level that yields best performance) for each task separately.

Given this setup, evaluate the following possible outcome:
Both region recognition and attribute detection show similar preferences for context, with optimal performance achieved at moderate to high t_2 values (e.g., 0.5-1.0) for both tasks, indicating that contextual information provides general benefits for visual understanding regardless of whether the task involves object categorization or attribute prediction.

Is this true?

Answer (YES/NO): NO